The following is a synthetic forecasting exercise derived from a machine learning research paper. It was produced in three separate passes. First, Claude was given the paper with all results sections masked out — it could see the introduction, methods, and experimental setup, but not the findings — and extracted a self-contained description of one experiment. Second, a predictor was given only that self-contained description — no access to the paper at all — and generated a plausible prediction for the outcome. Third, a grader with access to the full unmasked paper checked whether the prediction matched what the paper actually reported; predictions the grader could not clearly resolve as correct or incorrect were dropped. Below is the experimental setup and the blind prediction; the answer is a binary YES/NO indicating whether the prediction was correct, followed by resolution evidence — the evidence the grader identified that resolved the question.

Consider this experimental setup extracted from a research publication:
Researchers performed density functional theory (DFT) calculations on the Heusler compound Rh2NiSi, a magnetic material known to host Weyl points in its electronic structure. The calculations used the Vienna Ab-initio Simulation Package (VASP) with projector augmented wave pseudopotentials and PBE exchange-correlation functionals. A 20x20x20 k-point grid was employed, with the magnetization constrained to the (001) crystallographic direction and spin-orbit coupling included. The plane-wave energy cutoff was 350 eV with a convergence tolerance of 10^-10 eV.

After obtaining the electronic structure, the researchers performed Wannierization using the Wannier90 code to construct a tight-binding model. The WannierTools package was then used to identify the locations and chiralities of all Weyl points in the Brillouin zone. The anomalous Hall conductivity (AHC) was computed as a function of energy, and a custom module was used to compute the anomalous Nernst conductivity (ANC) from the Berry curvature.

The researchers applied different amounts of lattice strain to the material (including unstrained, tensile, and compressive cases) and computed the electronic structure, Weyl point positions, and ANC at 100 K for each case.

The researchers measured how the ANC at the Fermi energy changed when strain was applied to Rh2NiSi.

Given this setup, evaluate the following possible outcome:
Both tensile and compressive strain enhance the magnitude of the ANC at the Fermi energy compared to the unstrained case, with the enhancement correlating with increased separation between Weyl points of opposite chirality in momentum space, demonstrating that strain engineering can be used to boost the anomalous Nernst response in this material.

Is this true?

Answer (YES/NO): NO